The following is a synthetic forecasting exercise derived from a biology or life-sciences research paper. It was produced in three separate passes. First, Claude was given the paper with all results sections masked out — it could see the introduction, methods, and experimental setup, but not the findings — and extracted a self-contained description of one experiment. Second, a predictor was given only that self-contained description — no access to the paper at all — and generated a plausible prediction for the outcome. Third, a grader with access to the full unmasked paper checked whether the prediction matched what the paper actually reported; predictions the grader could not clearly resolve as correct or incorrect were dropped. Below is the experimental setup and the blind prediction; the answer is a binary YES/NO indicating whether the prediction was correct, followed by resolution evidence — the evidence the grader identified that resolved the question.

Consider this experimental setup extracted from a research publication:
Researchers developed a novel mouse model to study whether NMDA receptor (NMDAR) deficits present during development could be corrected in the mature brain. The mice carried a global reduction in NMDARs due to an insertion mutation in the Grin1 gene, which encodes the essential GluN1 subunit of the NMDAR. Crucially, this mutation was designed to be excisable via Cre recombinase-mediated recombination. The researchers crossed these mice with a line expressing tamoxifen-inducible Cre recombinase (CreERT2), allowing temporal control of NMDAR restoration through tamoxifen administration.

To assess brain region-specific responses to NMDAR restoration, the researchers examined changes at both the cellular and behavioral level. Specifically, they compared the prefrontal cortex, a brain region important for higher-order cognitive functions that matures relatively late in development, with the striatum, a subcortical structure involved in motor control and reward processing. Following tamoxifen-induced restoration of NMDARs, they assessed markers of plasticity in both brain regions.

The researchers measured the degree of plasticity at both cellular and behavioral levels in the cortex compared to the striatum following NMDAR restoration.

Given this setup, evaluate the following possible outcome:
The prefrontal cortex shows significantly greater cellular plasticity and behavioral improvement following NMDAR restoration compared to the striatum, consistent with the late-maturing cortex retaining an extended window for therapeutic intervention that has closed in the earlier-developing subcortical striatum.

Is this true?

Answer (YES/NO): YES